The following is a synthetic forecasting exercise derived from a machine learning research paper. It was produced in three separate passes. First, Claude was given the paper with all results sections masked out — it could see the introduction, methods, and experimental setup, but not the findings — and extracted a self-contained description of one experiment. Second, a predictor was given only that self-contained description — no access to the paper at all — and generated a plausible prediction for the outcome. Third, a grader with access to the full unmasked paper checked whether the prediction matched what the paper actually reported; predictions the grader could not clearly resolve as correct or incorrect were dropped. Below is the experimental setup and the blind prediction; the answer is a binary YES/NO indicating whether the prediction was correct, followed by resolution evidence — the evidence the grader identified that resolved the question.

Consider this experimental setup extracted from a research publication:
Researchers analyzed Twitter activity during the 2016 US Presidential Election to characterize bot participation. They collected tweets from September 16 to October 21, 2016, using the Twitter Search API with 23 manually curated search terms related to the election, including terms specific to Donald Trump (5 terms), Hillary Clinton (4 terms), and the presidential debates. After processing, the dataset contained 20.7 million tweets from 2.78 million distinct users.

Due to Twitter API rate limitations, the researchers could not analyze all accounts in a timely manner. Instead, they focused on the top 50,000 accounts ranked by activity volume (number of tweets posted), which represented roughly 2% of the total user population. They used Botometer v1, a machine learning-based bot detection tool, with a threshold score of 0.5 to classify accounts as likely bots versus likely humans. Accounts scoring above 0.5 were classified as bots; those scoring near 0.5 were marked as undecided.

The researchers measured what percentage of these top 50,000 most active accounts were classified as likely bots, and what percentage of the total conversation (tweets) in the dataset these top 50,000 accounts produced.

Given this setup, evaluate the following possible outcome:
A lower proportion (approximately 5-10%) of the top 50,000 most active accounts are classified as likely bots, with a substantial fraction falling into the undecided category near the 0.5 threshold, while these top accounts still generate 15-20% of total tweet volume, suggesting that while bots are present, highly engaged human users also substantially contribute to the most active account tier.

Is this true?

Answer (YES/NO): NO